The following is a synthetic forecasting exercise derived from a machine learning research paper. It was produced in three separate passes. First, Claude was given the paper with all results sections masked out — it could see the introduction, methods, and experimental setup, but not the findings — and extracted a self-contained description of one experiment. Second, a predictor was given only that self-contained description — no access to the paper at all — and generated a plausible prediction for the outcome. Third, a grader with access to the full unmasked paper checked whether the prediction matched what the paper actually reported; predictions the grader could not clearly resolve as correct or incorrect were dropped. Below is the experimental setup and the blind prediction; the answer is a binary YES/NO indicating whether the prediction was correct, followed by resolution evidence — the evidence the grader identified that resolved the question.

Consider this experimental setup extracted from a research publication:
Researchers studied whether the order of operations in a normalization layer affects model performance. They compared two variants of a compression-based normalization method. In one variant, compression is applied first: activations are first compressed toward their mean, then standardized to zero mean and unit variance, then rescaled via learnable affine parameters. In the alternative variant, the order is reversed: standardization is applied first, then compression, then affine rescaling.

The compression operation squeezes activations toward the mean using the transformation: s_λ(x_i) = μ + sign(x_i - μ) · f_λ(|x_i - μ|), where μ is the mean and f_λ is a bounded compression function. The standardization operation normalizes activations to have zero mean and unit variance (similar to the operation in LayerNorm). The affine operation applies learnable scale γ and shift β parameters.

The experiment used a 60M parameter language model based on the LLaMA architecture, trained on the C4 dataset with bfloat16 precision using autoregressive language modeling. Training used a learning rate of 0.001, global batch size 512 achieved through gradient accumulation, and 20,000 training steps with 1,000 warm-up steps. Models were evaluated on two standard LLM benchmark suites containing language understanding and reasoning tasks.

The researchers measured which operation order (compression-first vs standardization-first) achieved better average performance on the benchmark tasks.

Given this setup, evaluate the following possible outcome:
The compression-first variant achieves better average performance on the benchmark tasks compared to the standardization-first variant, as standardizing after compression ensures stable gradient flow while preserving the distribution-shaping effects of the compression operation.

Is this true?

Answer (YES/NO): YES